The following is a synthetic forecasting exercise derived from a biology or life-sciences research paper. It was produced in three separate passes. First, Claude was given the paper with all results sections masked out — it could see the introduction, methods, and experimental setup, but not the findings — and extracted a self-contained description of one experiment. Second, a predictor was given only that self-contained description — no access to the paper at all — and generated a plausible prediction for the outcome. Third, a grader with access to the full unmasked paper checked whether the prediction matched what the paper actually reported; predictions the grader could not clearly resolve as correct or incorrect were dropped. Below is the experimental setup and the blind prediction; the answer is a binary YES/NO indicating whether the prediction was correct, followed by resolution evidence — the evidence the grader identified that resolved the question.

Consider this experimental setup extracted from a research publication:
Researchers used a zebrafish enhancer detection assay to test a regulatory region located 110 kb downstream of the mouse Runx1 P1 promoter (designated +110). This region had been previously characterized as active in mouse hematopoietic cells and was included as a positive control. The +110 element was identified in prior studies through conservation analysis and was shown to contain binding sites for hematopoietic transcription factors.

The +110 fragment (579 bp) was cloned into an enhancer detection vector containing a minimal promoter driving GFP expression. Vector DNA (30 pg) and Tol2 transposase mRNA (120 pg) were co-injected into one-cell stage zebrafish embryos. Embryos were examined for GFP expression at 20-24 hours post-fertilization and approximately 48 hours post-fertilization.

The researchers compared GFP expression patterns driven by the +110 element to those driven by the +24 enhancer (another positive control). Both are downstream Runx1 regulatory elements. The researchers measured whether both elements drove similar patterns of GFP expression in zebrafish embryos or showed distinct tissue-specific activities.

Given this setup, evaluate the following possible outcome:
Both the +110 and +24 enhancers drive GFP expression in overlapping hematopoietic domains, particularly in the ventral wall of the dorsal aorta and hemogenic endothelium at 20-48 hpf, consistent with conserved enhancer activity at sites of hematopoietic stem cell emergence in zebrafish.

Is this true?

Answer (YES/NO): NO